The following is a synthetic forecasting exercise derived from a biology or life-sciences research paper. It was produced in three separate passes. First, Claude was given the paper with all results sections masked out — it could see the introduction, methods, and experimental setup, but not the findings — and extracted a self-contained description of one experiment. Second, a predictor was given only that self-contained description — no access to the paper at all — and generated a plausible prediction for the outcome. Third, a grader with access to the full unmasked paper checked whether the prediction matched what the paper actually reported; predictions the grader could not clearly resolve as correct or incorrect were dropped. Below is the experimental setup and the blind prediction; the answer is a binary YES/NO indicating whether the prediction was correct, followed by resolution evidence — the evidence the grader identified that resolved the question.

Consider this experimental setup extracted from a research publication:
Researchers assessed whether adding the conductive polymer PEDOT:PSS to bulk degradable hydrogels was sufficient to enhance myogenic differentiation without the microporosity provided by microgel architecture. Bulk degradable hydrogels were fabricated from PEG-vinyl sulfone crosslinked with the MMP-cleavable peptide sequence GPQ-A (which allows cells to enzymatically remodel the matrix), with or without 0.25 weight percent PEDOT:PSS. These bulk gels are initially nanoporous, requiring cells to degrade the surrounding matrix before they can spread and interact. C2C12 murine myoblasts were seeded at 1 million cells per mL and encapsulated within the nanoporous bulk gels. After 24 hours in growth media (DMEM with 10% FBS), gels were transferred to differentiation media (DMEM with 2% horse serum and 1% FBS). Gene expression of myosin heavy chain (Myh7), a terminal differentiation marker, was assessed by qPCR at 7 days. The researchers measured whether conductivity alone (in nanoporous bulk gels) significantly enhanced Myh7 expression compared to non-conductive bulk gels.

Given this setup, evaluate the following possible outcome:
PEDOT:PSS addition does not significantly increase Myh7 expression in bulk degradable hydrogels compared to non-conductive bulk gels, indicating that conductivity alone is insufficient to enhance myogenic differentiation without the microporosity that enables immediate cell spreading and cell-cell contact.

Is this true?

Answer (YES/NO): YES